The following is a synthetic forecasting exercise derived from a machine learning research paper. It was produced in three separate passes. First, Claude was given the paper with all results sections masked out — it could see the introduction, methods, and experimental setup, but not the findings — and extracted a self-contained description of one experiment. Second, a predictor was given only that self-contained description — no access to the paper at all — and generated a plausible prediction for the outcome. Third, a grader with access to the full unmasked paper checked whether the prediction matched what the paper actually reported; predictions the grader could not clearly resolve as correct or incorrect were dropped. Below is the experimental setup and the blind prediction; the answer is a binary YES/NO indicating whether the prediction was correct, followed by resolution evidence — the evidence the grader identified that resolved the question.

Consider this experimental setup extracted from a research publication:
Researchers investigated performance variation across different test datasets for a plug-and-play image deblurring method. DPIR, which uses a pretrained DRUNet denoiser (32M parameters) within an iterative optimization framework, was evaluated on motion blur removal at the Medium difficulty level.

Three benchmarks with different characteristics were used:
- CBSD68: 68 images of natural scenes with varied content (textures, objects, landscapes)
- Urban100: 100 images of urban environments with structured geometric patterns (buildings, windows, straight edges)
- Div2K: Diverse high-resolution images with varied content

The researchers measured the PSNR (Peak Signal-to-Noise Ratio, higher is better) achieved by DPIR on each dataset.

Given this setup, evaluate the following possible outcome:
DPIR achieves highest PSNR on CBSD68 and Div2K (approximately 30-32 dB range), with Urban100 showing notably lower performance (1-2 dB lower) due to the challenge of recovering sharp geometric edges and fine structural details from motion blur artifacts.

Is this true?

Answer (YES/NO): NO